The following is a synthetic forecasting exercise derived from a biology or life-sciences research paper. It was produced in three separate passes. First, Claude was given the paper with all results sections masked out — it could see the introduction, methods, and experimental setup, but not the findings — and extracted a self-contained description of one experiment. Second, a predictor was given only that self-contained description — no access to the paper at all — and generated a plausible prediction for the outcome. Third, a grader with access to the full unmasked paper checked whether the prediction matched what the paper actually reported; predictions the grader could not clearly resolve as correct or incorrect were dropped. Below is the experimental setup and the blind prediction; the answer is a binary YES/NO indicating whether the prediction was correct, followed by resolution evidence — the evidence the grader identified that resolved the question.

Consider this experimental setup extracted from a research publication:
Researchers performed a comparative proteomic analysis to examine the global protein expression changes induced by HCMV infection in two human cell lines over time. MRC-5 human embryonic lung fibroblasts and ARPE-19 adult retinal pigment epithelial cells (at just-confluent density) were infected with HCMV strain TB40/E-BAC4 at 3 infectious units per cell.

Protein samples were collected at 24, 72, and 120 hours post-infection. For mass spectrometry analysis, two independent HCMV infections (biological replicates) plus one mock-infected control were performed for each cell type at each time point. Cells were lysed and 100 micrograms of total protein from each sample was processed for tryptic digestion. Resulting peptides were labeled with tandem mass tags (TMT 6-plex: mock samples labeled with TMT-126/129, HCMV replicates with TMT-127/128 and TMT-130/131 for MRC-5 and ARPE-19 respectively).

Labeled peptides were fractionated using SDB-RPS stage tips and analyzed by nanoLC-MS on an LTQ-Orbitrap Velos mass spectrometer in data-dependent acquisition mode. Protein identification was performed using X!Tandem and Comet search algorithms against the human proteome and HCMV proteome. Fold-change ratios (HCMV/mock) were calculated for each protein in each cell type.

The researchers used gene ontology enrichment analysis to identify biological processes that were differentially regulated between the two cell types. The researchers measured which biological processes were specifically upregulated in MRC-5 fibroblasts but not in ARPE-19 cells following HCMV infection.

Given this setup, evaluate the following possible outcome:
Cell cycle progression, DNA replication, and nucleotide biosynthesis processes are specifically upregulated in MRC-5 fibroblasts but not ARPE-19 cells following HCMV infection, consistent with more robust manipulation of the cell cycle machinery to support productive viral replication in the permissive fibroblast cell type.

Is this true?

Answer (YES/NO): NO